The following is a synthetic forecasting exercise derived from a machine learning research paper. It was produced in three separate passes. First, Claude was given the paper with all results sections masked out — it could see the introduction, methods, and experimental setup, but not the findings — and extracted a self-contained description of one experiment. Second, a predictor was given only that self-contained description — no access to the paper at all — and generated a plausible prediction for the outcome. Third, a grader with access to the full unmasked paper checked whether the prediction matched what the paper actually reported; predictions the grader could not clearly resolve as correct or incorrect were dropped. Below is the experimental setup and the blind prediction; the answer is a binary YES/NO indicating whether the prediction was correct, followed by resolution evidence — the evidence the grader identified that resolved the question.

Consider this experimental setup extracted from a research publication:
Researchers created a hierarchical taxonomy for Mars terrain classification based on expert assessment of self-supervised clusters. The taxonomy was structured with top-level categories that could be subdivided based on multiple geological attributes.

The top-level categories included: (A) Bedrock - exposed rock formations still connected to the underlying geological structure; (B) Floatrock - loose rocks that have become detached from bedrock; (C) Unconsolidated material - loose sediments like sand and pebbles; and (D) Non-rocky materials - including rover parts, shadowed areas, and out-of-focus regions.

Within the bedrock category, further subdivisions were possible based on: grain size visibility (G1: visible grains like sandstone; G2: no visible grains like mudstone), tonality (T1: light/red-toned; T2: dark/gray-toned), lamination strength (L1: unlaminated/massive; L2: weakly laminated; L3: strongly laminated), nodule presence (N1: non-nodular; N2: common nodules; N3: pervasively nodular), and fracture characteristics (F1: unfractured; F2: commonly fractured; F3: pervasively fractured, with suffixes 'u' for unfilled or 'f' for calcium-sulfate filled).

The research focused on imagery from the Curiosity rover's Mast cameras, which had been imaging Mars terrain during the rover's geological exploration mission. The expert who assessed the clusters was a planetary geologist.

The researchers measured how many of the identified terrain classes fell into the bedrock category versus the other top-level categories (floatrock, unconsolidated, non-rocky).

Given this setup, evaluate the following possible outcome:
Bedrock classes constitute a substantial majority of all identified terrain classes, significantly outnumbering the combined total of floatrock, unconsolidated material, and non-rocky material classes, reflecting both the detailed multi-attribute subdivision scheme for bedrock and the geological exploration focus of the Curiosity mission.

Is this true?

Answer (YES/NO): YES